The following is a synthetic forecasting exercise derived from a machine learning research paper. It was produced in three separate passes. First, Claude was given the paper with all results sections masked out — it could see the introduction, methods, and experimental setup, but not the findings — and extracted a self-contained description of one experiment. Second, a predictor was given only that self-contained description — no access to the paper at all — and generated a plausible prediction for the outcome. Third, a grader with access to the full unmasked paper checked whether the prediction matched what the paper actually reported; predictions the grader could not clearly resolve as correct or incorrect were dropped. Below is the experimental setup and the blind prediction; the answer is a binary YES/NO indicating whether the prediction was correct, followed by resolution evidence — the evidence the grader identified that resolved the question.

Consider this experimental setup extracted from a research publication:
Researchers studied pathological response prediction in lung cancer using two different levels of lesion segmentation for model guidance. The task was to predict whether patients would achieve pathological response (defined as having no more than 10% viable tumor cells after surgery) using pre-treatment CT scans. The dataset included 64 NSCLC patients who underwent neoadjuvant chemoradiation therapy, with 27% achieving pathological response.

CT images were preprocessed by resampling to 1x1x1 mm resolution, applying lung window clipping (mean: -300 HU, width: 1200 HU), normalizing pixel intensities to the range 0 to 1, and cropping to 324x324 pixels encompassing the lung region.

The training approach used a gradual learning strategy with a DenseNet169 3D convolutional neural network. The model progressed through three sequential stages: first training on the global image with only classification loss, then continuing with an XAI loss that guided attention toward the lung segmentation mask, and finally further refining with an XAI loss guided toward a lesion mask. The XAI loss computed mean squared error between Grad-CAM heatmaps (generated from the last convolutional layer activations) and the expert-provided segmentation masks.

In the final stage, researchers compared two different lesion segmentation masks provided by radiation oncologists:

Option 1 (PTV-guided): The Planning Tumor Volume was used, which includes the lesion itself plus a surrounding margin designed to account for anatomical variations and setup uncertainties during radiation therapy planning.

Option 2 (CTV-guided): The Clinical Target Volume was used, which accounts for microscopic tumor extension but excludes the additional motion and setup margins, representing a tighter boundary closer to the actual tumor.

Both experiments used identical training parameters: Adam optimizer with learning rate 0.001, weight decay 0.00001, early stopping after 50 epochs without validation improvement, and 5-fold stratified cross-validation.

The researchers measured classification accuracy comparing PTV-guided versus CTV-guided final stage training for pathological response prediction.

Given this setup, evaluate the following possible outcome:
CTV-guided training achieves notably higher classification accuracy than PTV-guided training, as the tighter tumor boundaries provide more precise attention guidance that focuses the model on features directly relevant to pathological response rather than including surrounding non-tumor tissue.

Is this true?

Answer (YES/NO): NO